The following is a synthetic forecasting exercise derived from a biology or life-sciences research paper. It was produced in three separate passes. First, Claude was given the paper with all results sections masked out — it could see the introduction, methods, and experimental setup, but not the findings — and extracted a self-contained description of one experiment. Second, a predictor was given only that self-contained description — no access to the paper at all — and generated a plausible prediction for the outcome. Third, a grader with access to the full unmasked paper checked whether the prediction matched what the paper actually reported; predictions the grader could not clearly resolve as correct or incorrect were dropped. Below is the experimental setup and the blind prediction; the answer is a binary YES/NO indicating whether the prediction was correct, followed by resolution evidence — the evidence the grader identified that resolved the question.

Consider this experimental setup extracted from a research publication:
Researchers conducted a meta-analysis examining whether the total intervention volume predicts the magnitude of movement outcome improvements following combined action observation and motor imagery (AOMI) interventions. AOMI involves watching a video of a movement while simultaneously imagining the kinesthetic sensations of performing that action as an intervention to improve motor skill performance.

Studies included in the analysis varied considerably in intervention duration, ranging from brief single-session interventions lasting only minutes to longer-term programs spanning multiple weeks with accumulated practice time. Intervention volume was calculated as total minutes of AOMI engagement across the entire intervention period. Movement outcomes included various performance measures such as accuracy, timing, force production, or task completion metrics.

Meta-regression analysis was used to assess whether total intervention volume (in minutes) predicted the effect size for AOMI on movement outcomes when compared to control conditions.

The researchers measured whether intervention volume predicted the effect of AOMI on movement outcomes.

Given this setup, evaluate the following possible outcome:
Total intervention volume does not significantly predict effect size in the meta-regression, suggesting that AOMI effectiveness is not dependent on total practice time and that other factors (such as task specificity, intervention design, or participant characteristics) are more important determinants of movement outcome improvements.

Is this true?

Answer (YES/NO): YES